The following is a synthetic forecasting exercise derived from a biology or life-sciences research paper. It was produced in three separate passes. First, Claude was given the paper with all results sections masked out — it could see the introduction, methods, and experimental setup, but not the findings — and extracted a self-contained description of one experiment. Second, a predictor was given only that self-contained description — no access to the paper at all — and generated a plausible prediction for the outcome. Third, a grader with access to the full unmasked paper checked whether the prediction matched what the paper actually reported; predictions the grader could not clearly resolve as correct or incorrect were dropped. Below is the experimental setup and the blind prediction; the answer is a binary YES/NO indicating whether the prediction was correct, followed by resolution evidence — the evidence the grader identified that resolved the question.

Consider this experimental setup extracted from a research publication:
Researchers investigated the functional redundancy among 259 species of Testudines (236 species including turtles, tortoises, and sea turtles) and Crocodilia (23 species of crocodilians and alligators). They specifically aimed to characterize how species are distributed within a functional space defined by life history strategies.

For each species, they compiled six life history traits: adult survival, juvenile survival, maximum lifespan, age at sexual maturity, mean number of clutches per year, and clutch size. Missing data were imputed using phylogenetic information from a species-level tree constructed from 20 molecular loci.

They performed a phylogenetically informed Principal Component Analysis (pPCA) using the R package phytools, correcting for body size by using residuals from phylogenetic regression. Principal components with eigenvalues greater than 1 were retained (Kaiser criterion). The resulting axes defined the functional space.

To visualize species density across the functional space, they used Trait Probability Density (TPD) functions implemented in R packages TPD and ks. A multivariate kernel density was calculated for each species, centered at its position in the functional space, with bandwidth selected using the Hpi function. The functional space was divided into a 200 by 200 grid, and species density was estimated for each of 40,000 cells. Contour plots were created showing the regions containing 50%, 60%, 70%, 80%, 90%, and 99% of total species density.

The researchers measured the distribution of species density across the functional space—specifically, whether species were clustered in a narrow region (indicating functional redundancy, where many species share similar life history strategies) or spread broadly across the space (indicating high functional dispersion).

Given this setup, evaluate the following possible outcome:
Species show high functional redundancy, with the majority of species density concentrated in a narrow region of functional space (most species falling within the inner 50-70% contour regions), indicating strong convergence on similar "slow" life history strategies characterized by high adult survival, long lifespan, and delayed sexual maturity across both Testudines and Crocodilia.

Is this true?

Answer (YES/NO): NO